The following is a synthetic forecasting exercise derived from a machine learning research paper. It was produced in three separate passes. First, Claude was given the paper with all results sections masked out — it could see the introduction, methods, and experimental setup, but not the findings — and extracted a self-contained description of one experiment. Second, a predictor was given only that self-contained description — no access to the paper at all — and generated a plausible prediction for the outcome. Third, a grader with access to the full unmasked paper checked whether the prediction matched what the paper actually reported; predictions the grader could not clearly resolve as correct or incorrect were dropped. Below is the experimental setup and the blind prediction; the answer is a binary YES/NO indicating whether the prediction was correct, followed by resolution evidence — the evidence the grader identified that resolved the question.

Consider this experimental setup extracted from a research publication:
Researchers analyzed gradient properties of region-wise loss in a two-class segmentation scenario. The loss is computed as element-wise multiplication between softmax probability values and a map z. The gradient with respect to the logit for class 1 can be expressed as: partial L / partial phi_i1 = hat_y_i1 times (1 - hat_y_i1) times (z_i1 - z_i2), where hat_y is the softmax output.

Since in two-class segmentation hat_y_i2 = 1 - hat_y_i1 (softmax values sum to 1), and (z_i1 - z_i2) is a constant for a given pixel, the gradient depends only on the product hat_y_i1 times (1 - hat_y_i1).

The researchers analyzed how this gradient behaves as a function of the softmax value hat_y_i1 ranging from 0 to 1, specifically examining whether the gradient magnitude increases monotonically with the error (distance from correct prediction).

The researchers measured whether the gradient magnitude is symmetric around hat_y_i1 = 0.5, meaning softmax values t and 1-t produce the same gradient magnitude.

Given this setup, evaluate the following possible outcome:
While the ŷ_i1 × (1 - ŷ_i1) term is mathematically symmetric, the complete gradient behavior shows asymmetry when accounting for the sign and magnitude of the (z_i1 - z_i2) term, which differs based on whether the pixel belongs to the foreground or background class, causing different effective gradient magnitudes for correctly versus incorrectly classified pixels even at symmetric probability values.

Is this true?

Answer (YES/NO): NO